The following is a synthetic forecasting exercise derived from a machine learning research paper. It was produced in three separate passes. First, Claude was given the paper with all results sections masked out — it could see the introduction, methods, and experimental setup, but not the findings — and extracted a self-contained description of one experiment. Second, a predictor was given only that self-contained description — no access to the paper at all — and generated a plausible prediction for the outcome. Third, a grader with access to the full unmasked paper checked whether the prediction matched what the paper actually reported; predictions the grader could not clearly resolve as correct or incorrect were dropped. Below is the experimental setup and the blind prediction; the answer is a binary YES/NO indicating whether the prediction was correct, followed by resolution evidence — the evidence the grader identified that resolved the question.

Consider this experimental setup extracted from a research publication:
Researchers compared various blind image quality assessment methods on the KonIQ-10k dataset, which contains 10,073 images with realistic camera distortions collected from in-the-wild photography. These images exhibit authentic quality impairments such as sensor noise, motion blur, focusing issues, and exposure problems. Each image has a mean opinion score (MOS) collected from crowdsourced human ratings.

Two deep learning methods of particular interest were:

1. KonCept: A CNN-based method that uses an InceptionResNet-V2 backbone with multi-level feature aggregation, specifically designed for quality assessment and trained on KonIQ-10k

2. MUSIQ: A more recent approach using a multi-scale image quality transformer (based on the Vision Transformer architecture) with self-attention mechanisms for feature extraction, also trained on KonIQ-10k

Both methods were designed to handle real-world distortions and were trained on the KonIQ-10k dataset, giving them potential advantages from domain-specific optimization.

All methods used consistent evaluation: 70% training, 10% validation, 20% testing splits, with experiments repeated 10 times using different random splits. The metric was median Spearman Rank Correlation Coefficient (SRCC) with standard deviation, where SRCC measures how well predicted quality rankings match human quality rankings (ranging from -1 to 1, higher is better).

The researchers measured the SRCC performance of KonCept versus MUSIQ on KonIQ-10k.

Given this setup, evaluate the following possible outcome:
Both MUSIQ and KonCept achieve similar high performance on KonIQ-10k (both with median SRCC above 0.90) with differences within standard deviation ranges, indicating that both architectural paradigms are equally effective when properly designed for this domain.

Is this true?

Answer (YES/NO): YES